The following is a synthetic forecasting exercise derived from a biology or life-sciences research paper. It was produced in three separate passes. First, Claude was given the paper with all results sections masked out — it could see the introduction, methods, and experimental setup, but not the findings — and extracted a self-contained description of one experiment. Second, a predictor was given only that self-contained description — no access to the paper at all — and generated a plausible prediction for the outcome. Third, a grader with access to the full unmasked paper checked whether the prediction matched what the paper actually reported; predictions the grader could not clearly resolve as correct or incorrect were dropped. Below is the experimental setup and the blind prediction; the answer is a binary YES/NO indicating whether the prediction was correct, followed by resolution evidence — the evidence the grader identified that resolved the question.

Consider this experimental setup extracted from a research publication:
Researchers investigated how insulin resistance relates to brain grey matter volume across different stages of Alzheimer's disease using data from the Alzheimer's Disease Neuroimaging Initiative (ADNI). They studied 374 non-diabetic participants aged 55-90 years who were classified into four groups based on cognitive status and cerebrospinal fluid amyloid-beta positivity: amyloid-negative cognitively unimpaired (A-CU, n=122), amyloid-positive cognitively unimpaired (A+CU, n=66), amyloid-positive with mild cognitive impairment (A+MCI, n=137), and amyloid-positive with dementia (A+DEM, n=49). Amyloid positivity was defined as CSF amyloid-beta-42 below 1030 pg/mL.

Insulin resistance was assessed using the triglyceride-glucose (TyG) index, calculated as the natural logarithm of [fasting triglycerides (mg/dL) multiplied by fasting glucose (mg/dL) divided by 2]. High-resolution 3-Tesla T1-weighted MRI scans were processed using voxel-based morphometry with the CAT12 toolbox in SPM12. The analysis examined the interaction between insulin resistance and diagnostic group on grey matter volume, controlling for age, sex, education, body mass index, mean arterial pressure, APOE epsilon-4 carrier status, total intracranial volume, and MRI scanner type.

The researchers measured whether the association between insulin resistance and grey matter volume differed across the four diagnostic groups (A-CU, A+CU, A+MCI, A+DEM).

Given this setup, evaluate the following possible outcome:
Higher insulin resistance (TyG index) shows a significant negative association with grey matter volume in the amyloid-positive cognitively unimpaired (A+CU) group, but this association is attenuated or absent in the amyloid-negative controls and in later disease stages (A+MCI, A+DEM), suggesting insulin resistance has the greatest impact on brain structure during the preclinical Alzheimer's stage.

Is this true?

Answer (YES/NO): NO